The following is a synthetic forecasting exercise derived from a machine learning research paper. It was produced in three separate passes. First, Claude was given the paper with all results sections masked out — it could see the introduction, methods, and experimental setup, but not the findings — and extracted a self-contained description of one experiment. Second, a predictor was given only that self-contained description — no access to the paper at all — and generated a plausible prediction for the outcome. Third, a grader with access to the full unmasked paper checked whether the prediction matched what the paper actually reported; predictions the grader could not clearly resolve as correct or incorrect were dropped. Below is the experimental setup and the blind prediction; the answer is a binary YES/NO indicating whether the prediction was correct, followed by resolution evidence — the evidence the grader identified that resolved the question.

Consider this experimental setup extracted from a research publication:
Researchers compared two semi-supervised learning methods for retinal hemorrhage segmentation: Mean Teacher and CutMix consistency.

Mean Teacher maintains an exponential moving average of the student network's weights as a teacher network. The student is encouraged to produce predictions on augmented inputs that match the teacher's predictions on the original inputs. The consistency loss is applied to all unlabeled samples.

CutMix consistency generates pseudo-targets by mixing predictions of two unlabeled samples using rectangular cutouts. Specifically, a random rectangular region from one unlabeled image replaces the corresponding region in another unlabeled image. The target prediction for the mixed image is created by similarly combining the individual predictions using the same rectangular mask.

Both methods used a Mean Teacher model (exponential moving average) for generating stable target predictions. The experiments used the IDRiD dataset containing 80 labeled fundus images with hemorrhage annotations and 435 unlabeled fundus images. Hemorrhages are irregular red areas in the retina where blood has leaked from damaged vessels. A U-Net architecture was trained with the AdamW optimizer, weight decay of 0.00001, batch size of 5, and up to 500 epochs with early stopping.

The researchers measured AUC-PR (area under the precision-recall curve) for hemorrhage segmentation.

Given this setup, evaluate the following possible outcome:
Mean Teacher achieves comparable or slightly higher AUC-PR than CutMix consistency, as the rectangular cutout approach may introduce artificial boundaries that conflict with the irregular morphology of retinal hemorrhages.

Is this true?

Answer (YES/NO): YES